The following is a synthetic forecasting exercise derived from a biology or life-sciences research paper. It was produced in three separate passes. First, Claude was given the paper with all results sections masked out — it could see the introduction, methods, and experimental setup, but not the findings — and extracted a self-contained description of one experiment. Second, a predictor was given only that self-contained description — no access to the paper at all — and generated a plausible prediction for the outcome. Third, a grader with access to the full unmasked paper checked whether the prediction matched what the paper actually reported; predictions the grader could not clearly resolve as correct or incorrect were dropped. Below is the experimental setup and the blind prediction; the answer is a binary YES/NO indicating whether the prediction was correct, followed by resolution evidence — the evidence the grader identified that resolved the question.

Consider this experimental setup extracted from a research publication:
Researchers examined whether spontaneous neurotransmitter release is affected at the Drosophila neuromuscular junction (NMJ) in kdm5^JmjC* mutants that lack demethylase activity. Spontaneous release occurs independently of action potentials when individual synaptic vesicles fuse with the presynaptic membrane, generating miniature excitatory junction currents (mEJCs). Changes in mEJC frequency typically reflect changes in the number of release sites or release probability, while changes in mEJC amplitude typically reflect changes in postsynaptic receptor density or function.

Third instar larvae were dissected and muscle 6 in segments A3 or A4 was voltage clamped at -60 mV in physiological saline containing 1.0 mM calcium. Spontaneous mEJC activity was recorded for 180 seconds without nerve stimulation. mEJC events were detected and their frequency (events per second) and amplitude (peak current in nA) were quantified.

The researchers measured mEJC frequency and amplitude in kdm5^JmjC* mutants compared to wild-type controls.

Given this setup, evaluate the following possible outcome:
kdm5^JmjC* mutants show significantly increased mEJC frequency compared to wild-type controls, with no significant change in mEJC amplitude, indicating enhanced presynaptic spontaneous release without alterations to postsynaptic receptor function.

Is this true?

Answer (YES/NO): NO